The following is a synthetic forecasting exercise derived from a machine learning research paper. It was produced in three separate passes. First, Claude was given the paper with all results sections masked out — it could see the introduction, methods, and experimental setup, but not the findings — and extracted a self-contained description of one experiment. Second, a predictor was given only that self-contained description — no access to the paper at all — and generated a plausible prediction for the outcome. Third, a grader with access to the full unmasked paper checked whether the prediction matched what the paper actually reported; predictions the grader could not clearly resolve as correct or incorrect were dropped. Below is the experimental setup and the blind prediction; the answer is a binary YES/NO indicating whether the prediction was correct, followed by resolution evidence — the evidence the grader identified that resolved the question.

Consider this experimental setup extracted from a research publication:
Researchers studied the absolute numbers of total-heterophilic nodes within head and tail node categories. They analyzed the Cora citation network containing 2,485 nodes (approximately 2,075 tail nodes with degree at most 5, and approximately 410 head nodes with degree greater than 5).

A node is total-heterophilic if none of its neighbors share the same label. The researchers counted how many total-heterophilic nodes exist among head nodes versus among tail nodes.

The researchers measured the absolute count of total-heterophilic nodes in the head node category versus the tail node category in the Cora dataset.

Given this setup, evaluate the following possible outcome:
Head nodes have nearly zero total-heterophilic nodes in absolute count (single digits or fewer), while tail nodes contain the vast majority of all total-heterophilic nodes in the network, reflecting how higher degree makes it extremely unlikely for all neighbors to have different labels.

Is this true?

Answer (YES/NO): YES